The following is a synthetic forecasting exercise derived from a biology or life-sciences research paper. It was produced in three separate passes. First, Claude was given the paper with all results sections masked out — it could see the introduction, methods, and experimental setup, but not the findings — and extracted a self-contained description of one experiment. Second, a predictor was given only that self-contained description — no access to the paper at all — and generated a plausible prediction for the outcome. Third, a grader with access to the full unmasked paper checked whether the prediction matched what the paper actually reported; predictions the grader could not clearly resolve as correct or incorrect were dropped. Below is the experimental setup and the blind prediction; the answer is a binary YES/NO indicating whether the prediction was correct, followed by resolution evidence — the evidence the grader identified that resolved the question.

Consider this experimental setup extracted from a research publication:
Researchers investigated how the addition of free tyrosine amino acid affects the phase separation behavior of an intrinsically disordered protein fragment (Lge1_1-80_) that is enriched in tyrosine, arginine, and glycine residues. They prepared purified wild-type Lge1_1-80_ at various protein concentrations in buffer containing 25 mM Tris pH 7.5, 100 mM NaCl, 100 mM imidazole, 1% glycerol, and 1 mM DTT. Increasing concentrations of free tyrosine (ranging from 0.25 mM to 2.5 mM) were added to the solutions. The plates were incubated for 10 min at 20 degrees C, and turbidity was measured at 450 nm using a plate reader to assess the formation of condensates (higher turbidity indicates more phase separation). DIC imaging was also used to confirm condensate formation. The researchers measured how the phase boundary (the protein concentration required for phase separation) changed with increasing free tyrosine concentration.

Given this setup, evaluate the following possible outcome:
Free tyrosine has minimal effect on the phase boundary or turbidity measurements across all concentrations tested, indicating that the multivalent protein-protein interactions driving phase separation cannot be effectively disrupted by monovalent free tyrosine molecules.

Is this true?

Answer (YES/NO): YES